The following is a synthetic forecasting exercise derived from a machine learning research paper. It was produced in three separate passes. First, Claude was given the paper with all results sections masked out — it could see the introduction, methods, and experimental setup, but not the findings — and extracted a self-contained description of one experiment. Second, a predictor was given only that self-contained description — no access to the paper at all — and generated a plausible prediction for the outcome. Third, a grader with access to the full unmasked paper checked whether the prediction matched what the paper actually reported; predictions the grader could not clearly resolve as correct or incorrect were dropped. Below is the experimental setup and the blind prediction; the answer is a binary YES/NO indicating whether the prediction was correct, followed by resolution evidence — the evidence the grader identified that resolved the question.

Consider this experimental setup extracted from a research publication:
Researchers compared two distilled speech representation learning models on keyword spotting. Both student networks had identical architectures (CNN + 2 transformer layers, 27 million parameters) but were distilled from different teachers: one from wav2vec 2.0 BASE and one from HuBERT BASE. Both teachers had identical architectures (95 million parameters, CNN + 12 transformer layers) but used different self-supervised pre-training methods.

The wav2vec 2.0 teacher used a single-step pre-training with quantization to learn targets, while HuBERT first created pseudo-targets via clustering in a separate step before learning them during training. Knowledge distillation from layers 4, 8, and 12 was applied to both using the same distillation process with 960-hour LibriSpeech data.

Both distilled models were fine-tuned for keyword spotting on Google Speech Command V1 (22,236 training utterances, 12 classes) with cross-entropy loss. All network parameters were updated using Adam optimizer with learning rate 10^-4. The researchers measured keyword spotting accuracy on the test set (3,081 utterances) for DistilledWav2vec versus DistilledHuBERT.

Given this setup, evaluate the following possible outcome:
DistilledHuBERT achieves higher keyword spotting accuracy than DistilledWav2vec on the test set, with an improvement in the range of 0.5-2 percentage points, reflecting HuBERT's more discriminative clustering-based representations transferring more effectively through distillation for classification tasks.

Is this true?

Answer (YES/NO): NO